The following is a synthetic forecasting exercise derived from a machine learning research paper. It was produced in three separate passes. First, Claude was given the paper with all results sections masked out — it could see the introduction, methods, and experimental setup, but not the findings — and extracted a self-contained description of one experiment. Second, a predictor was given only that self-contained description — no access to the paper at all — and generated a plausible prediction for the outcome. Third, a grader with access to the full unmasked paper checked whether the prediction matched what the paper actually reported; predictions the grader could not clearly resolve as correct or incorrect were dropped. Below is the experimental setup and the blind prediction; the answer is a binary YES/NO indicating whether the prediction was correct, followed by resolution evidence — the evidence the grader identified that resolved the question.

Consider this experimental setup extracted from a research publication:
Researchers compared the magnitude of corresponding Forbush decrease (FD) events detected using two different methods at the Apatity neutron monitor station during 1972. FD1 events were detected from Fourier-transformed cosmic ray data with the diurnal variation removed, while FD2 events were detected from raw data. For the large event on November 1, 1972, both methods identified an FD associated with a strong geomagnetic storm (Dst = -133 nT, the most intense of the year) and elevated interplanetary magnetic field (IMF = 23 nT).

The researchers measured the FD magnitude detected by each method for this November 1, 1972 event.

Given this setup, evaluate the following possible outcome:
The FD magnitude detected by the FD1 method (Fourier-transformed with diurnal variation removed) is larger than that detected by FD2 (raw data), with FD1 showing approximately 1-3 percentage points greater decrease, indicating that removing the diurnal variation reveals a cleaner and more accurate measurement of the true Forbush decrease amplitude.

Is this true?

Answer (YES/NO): NO